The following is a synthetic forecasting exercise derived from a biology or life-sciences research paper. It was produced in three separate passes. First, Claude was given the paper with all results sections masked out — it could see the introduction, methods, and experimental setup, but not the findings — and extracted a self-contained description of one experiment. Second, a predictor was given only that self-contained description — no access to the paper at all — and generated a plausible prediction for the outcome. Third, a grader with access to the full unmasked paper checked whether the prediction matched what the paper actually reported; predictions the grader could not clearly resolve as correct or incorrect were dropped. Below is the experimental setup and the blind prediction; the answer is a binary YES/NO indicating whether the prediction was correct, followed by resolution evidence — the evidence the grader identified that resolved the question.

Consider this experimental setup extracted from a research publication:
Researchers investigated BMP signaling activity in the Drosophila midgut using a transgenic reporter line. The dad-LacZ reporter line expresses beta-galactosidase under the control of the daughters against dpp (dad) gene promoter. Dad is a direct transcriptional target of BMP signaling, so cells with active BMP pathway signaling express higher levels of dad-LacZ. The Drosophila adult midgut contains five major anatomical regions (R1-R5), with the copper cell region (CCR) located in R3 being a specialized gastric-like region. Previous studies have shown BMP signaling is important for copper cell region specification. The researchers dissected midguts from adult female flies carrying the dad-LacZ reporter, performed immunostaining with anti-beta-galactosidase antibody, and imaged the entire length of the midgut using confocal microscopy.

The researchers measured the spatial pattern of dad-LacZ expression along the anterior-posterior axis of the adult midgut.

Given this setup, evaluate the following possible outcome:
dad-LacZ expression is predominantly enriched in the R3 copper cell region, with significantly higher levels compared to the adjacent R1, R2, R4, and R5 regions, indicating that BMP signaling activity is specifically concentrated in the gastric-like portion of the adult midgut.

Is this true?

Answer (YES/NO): NO